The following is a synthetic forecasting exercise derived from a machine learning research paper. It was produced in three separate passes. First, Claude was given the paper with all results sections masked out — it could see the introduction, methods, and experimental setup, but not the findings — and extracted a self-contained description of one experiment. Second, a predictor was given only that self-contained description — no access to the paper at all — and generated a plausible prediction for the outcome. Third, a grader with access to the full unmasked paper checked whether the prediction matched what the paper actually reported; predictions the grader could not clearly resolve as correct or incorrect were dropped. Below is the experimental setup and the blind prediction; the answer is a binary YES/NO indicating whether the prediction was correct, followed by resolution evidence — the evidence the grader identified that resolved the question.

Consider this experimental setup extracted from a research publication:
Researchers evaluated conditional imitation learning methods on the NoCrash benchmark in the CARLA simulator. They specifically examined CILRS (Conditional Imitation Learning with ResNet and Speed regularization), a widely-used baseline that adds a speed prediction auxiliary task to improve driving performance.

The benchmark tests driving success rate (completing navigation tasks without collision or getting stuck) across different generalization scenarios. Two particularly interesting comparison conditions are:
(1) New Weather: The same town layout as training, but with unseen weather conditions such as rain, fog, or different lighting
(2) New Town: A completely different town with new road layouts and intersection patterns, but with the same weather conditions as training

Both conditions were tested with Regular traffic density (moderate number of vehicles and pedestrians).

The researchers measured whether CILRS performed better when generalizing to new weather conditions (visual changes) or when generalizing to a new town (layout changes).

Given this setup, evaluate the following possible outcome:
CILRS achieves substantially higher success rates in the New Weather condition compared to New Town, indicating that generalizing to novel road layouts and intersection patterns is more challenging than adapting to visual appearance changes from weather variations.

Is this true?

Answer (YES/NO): YES